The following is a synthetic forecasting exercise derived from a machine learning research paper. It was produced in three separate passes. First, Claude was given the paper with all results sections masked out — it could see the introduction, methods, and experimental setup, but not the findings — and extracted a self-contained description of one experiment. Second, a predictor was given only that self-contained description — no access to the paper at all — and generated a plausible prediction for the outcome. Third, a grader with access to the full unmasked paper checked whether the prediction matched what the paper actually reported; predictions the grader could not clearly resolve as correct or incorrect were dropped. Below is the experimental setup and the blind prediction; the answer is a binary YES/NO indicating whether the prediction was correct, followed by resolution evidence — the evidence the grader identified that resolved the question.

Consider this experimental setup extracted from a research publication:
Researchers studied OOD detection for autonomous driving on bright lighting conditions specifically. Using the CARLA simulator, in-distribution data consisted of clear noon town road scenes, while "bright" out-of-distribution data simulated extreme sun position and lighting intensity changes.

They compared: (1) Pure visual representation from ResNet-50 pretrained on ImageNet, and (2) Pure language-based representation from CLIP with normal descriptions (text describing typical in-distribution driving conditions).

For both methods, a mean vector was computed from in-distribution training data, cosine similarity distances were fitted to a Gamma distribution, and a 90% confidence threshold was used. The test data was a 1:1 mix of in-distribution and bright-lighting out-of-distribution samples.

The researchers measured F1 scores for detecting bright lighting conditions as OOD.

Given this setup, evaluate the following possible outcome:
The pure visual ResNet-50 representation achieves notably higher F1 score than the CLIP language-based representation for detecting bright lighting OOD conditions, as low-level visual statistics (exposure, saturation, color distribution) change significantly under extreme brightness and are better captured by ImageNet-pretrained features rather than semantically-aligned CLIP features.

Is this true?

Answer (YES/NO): NO